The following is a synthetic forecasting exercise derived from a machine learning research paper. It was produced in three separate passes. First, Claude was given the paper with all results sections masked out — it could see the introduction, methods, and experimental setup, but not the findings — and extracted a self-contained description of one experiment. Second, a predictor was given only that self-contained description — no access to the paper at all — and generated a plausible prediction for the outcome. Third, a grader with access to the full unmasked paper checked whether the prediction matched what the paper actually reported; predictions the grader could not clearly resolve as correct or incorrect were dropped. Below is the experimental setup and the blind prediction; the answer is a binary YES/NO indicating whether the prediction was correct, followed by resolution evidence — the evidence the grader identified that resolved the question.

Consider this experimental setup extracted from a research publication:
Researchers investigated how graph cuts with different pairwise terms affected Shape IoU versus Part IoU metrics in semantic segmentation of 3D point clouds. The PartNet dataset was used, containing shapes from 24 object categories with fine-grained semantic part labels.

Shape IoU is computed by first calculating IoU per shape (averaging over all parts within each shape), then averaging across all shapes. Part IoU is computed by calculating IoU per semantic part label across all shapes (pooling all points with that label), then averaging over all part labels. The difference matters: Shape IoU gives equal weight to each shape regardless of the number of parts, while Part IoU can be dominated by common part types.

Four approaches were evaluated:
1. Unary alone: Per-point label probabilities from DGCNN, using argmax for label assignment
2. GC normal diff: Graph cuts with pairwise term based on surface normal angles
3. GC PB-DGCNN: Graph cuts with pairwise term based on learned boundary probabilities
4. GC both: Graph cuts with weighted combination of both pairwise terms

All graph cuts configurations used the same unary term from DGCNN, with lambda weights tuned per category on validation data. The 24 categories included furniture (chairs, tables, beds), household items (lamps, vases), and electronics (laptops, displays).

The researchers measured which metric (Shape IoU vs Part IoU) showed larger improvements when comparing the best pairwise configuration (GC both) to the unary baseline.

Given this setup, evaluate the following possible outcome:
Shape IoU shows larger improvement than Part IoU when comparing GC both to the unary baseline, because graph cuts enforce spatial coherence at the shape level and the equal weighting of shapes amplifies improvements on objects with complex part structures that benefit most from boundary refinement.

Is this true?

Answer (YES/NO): YES